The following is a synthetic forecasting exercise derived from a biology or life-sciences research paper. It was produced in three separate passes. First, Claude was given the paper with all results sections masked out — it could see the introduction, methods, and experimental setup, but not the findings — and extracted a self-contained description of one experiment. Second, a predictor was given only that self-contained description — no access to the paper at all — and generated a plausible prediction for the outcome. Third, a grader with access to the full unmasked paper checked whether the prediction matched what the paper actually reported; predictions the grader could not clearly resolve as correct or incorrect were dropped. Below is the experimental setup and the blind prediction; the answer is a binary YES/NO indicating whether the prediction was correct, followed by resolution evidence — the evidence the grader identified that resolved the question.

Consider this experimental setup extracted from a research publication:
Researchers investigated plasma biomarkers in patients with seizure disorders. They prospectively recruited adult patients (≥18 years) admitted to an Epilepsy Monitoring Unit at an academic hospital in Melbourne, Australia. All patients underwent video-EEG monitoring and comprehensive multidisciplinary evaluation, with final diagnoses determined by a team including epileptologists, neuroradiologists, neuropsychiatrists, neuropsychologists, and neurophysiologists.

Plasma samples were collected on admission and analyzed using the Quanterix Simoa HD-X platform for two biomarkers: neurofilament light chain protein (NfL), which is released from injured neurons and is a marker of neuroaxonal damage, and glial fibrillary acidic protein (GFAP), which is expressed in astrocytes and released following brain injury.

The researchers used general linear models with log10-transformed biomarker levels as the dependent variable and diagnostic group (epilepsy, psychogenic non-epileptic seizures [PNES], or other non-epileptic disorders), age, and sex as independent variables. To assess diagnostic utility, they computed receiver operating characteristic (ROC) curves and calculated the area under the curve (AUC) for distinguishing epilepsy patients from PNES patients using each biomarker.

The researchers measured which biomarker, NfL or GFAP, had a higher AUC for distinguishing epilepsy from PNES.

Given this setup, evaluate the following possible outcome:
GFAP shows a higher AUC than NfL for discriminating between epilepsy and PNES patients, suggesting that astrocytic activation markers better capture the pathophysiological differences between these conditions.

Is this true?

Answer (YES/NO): NO